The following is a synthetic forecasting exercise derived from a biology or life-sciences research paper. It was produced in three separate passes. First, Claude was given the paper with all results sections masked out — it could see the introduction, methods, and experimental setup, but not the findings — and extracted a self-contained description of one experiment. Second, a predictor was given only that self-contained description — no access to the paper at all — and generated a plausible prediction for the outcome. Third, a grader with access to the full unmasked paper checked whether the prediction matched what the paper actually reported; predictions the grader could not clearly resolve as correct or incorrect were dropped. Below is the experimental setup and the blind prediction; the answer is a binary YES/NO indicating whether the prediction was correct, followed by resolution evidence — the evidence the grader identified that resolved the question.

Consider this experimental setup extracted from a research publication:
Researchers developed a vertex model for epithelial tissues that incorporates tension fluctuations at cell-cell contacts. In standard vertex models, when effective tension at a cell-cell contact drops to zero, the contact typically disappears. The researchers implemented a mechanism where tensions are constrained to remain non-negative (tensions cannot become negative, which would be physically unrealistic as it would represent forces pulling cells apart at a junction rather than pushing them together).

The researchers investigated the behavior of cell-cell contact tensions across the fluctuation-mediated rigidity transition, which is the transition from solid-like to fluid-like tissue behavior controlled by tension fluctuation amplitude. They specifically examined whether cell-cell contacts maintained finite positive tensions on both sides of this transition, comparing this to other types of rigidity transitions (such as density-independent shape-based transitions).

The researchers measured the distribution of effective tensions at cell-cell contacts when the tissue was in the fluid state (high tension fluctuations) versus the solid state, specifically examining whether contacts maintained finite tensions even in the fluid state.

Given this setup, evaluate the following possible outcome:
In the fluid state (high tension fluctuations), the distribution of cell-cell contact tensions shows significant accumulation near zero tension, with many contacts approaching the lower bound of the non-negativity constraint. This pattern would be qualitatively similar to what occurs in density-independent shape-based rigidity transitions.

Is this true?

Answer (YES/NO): NO